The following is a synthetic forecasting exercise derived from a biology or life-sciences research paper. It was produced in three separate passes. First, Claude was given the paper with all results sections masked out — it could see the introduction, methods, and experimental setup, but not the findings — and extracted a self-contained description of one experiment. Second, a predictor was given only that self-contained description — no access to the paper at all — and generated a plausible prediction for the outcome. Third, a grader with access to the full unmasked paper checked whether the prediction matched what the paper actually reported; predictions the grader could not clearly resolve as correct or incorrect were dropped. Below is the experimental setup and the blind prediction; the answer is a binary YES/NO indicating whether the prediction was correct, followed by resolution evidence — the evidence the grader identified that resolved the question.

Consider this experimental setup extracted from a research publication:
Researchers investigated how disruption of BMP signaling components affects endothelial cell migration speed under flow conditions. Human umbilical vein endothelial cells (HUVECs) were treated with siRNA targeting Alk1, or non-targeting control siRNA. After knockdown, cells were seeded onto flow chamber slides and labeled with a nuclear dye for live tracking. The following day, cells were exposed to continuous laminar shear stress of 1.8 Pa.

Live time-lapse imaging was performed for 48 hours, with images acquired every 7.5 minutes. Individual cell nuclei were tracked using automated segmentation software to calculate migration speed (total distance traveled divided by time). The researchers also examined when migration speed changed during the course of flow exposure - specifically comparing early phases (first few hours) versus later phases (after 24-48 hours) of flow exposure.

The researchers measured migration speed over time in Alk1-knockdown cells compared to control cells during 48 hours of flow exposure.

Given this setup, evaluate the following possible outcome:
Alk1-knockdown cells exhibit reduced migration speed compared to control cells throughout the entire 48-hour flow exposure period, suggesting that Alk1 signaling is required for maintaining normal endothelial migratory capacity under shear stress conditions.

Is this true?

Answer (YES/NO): NO